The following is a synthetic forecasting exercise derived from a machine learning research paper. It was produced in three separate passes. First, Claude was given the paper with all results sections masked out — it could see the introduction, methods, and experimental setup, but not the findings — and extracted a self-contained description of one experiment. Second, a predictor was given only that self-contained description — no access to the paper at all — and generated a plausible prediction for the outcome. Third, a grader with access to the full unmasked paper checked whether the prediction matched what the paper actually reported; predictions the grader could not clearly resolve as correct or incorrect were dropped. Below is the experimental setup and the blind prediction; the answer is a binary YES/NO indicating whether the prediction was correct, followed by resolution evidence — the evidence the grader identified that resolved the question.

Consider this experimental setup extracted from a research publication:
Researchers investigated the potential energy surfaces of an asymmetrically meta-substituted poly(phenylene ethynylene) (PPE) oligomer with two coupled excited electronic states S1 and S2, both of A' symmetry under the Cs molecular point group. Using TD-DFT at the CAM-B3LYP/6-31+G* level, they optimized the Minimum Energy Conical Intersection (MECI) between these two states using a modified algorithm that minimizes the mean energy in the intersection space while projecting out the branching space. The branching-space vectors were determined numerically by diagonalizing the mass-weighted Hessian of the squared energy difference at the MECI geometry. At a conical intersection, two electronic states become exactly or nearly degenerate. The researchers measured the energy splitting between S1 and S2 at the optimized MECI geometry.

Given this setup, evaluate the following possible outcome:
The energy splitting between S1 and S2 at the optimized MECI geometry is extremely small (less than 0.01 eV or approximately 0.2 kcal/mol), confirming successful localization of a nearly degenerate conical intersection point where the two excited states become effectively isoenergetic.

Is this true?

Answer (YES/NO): YES